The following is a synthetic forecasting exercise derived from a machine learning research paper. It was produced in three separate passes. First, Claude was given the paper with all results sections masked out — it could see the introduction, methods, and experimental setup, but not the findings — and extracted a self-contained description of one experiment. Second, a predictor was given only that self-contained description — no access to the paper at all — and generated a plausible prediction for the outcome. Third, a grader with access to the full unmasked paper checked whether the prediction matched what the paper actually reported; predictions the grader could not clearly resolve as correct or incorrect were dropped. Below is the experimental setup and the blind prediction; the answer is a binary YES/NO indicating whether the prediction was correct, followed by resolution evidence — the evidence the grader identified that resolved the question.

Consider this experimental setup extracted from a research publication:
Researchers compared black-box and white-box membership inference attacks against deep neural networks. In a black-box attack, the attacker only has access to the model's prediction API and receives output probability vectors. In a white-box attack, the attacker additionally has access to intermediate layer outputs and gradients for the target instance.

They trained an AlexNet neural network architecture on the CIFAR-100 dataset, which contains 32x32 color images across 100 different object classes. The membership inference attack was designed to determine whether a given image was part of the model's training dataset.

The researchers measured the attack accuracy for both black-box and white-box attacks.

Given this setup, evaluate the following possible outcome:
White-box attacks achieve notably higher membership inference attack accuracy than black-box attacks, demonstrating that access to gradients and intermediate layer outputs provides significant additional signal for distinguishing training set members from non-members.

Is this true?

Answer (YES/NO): NO